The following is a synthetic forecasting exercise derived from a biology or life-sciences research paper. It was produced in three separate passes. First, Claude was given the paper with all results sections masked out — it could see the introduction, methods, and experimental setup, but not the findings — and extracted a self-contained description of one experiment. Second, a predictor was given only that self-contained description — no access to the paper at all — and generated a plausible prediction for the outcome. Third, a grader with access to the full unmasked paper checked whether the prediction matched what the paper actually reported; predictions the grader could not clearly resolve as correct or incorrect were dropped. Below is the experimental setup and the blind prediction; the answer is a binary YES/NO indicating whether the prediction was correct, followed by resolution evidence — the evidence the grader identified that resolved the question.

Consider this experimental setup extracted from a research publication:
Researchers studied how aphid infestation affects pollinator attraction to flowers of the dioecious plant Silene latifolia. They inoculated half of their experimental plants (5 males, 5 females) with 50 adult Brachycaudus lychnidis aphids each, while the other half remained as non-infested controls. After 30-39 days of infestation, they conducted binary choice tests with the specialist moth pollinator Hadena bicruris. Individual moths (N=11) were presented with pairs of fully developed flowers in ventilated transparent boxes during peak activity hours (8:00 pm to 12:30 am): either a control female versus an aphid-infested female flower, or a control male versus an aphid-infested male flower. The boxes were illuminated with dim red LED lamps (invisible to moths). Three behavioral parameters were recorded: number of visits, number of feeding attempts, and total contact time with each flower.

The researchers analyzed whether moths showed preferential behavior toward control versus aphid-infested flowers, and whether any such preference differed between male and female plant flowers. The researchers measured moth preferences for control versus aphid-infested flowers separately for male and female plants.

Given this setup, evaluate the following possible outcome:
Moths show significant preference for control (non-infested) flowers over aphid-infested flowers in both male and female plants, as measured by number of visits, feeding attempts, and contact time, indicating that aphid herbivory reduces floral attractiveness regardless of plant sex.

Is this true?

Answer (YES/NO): NO